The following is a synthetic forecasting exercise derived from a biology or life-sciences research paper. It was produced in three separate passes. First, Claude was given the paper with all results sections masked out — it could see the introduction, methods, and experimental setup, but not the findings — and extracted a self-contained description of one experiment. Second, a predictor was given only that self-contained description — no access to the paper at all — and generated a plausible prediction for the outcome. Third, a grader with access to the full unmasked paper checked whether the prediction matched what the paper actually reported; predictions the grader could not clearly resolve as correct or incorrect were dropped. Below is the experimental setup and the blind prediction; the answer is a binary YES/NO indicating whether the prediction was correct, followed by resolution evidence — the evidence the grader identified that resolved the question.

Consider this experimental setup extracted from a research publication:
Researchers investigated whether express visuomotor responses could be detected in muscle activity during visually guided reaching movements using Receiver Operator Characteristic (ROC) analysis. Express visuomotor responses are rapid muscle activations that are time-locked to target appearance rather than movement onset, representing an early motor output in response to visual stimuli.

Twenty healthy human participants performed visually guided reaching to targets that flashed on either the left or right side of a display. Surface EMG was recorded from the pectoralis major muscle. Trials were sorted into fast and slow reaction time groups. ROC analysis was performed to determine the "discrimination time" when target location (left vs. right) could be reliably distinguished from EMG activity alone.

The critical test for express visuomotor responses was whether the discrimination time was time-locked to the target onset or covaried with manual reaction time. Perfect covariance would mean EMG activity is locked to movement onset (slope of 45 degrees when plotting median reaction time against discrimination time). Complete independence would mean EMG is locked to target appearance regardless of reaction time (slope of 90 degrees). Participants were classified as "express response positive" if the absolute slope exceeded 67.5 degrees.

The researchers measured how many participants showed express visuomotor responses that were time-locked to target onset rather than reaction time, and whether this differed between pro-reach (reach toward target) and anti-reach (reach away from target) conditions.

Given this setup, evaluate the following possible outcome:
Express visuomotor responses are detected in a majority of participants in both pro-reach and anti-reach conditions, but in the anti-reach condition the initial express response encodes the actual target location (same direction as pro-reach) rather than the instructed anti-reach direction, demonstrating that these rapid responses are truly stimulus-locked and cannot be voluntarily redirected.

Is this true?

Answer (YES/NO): NO